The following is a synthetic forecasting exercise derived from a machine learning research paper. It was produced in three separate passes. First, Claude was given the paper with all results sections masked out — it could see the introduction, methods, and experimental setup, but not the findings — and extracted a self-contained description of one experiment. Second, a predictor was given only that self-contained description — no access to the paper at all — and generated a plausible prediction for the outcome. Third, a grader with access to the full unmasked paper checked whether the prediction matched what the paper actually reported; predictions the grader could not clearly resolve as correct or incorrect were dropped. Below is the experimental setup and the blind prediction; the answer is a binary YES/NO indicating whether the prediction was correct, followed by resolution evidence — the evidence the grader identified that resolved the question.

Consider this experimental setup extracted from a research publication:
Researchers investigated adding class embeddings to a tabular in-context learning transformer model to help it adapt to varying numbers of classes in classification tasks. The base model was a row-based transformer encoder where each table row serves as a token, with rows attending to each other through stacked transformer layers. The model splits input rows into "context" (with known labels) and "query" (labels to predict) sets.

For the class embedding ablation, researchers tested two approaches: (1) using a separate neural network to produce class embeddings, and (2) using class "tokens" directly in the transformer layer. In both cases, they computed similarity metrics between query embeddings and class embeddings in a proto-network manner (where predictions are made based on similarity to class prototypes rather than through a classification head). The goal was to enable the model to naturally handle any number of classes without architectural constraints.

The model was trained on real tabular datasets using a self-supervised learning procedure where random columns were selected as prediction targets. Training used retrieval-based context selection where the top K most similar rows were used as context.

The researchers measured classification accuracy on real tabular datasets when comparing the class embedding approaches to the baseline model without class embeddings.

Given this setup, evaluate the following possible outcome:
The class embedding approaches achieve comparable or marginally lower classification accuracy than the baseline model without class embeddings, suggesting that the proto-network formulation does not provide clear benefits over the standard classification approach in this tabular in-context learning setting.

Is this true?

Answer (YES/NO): NO